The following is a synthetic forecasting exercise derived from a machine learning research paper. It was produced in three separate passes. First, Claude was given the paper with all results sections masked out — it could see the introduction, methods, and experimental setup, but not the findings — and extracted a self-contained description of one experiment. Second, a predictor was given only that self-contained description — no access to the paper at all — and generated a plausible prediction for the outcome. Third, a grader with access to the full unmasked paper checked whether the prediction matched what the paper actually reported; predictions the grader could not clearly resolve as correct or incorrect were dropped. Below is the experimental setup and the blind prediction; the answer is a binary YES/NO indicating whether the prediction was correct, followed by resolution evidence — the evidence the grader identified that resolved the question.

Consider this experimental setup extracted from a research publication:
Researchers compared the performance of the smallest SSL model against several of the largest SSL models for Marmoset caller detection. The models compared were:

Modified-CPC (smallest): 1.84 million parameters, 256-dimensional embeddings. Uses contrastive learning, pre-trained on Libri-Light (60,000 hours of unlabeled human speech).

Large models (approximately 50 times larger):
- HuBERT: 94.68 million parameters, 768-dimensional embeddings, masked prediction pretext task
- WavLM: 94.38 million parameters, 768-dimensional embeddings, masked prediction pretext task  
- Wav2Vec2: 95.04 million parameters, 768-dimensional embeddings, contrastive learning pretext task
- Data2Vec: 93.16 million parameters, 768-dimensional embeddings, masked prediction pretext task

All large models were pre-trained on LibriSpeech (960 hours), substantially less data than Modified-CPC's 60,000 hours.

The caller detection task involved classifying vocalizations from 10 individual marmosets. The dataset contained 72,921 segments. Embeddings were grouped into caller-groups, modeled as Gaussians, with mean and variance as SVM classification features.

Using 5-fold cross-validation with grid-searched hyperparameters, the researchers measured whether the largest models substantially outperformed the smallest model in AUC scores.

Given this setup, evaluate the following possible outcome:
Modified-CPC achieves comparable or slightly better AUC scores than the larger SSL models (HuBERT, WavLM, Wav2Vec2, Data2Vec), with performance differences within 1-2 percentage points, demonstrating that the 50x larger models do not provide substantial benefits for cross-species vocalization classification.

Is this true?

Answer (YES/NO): NO